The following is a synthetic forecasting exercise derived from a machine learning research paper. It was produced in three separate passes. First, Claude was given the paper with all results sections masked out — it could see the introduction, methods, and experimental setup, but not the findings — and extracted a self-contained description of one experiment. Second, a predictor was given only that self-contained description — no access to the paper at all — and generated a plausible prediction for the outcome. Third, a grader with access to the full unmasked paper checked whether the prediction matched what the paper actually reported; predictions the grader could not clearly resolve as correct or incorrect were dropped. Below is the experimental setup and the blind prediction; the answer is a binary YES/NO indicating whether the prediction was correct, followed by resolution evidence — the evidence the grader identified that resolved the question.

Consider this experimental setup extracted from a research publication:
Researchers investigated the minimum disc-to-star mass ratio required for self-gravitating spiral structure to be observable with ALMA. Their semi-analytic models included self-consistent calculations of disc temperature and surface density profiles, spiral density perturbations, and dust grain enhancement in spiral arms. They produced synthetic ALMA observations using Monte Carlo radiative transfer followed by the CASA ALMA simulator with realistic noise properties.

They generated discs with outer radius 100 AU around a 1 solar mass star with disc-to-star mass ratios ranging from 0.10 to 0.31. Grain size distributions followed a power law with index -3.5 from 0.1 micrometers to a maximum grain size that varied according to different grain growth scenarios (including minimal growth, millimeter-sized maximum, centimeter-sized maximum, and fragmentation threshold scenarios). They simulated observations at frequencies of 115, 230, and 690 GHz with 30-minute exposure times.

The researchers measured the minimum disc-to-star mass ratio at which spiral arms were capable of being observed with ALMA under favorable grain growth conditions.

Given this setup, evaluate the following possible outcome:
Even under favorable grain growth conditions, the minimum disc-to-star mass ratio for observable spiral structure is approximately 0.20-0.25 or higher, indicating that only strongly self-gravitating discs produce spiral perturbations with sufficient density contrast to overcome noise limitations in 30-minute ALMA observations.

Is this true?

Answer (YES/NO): NO